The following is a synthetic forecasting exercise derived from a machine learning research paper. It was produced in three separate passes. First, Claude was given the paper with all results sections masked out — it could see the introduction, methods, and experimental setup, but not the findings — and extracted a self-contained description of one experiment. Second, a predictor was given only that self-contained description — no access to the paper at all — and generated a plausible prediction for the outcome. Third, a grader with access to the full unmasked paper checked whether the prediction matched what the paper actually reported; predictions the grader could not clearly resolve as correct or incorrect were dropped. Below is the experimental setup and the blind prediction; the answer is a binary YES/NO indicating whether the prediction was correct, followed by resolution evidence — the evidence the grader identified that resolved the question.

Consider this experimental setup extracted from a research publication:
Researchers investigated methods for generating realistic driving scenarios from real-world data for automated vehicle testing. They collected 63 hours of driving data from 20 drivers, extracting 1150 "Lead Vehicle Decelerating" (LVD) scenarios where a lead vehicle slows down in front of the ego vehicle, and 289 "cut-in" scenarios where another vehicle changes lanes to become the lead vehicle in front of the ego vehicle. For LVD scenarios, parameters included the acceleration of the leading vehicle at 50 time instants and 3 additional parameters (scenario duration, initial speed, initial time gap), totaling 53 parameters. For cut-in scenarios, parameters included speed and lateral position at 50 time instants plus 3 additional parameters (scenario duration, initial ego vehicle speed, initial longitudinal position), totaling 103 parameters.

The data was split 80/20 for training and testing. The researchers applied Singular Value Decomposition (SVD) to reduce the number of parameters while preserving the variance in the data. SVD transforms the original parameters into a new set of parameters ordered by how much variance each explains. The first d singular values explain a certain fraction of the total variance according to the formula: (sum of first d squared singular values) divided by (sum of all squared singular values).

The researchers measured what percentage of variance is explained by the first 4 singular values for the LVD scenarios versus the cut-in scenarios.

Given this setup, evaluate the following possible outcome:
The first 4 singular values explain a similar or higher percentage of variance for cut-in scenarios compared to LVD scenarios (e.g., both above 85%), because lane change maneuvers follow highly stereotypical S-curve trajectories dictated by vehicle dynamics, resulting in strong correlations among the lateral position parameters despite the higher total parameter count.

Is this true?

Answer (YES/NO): YES